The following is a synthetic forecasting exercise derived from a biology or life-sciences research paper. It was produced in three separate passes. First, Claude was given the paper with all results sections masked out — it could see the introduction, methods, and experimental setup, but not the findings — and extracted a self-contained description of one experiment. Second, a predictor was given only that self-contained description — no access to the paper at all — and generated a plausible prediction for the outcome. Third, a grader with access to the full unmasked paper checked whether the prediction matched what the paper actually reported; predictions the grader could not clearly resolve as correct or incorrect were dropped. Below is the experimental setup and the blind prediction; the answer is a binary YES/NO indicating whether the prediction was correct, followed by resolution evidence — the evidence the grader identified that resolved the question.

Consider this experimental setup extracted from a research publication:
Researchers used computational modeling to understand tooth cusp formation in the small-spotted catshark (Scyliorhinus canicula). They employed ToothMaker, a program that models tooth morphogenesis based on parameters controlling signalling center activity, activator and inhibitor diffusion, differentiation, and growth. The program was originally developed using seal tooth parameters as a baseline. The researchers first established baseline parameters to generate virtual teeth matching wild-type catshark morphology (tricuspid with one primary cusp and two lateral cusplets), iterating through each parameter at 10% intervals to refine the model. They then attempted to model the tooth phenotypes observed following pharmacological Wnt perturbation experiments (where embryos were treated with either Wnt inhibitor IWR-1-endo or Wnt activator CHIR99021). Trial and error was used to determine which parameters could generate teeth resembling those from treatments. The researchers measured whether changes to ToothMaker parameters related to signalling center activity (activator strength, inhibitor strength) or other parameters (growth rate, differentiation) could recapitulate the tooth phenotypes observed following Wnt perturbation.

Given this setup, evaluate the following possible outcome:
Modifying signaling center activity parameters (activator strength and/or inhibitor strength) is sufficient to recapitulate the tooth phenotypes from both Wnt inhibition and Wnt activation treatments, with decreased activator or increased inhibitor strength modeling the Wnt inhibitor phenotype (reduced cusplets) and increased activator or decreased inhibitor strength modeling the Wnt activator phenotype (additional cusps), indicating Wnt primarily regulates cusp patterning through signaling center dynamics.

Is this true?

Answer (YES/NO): YES